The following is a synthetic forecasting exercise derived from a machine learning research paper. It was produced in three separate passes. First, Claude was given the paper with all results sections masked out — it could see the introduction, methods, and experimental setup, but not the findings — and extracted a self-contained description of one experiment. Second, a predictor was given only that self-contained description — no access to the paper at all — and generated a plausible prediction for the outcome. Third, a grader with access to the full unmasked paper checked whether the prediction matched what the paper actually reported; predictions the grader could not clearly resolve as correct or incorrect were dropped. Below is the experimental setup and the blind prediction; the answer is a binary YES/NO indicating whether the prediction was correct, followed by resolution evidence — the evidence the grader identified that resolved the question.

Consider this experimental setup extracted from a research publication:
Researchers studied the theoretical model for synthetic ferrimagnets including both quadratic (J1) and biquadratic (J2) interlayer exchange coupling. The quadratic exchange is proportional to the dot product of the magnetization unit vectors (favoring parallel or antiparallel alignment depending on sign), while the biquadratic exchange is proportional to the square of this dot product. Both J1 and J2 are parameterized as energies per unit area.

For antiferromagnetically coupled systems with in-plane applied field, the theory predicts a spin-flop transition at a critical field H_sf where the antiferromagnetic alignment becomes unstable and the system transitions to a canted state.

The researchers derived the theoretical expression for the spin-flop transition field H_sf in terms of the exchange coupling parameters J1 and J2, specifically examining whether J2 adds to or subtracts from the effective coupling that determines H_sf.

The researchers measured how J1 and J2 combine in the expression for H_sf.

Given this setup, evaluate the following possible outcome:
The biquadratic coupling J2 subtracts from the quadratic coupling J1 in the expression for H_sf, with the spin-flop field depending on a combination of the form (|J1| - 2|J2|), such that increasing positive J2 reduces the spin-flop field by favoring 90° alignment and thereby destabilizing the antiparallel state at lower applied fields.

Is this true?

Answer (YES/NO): YES